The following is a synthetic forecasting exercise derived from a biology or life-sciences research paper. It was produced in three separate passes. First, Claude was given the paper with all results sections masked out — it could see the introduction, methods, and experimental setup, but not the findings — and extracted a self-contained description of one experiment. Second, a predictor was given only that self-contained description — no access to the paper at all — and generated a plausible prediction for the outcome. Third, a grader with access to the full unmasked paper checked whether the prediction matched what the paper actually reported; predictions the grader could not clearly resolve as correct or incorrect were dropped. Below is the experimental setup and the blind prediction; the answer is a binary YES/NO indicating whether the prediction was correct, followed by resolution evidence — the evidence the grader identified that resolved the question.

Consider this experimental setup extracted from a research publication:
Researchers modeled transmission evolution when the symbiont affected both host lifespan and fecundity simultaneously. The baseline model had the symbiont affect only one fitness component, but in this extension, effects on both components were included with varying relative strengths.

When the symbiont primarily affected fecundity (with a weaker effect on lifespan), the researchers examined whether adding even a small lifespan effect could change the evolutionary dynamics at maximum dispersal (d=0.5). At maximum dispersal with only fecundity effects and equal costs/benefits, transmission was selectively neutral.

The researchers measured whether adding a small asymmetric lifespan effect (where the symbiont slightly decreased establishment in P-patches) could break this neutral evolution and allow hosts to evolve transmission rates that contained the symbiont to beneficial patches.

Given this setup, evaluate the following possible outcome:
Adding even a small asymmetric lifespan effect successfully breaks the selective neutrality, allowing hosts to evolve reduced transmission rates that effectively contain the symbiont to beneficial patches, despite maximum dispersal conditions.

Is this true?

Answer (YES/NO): NO